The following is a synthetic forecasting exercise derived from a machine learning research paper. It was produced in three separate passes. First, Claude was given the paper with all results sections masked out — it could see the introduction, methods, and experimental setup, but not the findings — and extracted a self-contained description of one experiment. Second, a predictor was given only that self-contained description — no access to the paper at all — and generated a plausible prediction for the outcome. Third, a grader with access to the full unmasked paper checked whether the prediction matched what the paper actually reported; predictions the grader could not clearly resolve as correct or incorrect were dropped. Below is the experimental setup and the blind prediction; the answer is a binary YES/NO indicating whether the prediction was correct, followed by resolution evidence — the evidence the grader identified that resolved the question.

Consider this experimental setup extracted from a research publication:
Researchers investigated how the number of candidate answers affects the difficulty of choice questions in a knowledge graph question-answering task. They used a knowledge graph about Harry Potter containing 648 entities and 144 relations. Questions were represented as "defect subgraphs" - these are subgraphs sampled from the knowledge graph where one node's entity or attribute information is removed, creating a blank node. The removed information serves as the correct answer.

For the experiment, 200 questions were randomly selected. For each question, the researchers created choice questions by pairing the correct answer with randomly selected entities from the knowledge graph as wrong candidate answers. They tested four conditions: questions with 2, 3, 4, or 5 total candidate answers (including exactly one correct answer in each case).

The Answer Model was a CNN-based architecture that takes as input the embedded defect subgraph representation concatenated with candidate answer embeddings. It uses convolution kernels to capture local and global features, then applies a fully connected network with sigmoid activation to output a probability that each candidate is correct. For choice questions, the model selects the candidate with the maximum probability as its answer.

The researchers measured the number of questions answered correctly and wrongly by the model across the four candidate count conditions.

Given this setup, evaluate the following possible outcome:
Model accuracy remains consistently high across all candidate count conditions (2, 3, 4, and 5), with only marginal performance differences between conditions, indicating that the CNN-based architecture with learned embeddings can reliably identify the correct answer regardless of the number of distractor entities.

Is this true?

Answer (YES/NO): NO